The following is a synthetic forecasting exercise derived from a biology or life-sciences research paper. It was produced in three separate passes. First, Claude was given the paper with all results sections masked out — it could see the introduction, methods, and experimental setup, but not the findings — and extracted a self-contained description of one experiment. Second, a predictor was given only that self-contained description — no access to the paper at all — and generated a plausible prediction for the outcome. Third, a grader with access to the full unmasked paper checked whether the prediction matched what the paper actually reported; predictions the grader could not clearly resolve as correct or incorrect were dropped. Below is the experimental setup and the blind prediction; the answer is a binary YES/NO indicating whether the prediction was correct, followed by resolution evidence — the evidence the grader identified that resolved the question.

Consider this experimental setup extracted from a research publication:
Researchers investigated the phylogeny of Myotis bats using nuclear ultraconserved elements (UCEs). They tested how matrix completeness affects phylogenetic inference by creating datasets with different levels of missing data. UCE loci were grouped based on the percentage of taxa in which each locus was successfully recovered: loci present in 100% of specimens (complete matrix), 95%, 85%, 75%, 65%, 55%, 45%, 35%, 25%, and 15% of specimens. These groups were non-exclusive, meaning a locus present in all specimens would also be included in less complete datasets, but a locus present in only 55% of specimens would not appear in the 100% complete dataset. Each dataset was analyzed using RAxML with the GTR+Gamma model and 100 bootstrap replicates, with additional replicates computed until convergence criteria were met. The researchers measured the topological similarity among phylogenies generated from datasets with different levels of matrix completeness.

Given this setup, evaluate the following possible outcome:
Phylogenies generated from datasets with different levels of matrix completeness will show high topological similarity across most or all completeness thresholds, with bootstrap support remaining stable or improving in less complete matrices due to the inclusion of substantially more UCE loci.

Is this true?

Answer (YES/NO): YES